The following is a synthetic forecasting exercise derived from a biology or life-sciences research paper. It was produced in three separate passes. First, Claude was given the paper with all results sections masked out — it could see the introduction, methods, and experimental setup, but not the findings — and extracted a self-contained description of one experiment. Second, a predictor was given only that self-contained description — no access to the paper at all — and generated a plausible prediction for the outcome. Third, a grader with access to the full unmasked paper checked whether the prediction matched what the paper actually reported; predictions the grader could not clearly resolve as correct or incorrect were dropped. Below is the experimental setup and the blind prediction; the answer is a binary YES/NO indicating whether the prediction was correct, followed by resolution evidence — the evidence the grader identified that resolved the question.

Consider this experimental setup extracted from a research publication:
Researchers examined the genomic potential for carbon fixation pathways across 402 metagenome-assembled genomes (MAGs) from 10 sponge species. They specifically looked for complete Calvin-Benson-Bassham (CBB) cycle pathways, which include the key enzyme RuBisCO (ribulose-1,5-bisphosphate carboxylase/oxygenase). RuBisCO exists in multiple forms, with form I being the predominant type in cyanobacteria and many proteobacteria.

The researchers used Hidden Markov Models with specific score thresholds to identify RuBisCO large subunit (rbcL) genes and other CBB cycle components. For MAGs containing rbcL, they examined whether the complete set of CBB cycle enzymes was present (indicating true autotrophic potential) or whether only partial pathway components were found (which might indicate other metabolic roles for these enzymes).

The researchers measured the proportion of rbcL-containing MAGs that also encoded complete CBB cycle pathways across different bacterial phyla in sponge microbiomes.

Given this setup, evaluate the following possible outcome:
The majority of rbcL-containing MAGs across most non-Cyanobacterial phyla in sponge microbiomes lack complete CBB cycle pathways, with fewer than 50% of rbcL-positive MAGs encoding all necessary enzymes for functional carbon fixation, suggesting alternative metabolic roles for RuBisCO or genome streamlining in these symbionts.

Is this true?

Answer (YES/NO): NO